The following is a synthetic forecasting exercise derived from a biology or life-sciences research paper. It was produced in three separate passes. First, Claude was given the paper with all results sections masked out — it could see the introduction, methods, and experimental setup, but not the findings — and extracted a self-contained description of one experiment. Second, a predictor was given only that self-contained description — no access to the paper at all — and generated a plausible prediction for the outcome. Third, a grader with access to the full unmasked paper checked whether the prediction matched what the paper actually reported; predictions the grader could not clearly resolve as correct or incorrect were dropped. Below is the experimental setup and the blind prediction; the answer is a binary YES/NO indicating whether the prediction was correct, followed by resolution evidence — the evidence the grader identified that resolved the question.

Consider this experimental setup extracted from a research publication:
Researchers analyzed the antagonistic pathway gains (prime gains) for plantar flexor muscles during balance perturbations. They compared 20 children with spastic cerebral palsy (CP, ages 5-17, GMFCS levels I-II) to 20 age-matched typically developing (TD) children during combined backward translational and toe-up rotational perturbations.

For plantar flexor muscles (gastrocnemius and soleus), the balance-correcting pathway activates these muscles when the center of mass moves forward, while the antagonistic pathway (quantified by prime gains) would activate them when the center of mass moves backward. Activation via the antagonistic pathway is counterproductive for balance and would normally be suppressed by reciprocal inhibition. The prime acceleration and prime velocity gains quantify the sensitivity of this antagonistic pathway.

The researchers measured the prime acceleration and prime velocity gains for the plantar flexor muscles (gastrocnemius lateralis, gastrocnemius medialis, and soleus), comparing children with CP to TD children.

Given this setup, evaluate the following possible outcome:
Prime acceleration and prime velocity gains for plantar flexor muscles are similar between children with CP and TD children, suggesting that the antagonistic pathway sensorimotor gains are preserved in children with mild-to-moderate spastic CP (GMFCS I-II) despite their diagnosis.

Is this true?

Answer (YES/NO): NO